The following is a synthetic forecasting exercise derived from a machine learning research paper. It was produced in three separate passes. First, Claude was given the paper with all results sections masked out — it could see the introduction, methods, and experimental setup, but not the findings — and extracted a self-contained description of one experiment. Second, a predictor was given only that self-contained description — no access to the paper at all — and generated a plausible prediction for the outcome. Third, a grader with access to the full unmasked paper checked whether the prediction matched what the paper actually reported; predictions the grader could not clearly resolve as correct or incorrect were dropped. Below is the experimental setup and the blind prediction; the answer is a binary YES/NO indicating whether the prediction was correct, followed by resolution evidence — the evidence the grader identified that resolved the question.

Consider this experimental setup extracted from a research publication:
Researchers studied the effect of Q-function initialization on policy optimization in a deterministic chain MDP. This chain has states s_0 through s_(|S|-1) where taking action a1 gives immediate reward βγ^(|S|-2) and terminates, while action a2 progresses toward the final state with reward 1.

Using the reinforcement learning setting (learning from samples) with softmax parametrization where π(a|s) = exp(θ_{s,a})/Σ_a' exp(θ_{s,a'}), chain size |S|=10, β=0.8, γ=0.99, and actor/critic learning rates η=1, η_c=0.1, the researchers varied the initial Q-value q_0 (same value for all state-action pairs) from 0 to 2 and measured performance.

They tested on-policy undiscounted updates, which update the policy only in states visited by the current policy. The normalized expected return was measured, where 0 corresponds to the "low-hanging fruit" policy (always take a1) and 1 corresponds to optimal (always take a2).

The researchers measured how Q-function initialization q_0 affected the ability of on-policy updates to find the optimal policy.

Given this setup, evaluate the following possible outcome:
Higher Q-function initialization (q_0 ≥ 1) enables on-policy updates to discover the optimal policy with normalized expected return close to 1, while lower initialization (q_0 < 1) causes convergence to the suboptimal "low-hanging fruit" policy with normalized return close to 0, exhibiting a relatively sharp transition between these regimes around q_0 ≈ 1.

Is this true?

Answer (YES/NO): NO